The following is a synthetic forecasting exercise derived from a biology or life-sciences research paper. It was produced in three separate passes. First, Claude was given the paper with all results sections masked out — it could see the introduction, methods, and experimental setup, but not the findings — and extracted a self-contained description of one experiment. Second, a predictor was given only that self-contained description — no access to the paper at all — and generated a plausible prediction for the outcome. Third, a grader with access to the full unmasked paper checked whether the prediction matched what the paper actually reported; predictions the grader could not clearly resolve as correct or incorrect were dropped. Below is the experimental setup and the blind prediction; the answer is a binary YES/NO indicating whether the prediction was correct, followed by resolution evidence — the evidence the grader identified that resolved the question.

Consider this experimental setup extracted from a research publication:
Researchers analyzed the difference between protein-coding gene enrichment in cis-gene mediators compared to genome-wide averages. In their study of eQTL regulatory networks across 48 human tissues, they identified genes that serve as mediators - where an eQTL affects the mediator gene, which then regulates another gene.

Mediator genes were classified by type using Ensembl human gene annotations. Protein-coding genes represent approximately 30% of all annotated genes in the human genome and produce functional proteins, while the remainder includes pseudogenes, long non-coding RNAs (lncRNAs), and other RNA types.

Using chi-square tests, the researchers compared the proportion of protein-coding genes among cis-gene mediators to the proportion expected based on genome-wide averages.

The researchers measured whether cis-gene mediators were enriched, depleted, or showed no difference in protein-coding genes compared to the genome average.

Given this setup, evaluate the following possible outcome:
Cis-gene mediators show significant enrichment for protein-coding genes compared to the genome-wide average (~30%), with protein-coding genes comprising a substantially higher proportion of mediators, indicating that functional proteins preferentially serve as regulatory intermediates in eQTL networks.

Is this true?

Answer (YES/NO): YES